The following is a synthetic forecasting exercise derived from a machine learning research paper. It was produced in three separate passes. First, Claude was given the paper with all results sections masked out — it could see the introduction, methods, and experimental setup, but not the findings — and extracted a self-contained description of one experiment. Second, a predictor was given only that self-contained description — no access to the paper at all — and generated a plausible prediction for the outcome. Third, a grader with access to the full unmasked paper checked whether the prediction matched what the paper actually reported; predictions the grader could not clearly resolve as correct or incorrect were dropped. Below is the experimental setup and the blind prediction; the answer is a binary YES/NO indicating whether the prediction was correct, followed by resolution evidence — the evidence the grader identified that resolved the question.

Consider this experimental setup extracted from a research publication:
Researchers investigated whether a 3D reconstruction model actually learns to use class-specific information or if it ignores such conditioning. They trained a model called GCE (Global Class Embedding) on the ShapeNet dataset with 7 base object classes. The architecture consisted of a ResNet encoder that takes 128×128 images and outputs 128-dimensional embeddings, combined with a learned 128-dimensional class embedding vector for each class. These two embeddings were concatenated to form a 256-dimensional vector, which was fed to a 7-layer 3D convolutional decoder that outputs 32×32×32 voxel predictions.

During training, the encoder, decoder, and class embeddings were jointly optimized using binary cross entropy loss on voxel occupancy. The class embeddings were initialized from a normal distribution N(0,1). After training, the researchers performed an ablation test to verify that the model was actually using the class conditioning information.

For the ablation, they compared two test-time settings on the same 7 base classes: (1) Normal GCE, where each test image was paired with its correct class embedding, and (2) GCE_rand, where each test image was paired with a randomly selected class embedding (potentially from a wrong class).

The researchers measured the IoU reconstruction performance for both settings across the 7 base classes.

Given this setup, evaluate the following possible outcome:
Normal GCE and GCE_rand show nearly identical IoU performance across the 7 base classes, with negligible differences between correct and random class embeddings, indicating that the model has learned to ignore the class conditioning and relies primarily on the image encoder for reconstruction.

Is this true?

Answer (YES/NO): NO